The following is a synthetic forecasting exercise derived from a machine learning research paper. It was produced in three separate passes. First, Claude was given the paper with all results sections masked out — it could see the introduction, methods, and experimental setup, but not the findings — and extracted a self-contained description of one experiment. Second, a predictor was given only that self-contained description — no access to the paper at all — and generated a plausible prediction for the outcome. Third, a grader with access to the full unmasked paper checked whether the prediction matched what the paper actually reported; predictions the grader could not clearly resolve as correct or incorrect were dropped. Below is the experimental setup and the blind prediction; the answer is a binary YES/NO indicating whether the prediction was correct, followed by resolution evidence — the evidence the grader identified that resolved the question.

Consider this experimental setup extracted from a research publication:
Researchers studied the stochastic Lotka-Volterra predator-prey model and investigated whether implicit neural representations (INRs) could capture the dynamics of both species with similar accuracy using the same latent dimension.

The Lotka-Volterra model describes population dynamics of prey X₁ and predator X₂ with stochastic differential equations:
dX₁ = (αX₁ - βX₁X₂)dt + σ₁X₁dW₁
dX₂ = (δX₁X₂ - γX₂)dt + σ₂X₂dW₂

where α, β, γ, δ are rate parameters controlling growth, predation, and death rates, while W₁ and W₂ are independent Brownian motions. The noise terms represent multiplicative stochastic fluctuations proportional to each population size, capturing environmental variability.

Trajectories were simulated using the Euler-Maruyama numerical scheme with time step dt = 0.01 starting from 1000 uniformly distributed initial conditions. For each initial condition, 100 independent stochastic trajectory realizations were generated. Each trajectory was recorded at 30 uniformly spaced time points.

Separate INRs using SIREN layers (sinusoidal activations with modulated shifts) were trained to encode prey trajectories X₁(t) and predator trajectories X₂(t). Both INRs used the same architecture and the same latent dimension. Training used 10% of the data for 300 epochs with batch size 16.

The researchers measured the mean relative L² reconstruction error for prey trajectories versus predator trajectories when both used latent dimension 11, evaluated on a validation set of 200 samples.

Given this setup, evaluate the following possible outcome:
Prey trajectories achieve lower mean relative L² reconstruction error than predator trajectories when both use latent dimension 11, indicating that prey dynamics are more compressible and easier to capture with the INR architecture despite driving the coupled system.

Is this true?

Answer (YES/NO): NO